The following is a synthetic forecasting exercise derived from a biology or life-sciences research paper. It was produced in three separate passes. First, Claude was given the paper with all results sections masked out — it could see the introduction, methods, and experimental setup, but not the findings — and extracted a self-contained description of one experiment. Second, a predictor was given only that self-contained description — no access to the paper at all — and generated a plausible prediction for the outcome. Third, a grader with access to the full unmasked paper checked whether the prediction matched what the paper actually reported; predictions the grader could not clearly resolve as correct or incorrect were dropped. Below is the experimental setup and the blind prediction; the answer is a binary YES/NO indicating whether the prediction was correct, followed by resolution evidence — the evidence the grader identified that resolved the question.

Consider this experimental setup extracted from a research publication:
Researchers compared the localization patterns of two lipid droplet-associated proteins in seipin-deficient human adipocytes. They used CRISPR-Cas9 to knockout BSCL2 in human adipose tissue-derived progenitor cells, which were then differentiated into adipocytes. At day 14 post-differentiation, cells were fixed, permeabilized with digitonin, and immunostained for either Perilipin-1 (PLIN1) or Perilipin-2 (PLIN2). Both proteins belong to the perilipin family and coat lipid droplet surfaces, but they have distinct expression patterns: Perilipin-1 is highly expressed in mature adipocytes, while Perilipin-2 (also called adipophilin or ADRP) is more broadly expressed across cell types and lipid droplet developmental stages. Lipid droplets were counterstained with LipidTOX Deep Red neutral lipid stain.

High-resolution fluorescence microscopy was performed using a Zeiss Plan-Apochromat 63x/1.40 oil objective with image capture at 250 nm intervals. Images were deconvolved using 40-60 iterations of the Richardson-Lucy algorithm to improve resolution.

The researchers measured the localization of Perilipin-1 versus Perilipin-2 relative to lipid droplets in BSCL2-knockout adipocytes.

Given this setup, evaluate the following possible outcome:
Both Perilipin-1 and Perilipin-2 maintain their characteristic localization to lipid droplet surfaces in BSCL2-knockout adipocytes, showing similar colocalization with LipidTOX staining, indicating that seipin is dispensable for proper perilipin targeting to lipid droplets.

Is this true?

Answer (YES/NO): NO